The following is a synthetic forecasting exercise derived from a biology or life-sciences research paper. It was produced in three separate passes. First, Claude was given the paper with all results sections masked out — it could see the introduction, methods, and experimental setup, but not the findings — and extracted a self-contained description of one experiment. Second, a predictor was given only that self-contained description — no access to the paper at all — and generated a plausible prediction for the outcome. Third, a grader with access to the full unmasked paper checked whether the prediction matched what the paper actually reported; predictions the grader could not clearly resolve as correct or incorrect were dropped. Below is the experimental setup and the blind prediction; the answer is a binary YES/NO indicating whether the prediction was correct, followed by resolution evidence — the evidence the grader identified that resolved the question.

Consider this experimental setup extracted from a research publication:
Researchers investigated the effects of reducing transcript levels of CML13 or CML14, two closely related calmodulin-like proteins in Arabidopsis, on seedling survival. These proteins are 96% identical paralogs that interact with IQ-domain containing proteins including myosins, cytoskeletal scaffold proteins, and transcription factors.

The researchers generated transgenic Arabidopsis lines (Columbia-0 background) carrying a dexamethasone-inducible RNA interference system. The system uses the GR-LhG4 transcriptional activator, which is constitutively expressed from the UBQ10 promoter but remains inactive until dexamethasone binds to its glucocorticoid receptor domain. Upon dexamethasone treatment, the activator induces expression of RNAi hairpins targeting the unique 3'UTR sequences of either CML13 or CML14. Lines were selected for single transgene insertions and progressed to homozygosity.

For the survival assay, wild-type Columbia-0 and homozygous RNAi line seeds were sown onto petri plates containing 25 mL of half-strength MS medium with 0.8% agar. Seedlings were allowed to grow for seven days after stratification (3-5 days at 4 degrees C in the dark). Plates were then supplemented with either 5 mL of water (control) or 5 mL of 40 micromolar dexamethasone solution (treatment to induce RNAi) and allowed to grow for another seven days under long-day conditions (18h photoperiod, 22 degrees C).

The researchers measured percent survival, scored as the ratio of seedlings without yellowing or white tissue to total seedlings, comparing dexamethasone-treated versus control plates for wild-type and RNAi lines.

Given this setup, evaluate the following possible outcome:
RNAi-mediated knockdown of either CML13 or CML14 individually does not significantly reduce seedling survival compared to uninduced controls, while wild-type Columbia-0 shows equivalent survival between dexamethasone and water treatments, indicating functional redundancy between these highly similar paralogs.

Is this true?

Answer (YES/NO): NO